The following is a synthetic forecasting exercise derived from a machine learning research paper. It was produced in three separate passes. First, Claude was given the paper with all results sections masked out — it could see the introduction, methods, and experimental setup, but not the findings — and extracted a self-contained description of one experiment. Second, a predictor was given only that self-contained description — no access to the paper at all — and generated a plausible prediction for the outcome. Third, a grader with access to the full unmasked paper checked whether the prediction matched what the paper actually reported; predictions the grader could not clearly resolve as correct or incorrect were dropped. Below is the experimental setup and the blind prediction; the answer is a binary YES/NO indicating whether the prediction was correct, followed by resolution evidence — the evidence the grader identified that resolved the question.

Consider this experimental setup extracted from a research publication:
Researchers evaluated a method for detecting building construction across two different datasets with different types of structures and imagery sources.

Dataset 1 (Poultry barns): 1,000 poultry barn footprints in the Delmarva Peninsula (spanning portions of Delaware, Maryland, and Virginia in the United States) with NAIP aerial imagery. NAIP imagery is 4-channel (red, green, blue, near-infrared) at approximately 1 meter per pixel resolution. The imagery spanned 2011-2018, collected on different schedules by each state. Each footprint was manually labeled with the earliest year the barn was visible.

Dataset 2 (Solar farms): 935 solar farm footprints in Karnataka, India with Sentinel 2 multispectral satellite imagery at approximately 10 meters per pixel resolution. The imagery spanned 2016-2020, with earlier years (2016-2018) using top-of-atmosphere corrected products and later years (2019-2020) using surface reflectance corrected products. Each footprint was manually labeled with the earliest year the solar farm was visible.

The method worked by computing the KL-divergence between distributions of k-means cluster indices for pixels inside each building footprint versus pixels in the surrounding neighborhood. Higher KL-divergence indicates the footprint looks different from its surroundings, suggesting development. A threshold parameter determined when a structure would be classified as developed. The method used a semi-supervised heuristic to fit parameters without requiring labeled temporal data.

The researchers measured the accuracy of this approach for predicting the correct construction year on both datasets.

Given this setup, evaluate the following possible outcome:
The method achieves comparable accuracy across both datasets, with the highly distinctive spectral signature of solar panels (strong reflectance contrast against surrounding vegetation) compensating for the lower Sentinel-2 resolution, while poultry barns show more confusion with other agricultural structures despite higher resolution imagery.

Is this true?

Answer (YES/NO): NO